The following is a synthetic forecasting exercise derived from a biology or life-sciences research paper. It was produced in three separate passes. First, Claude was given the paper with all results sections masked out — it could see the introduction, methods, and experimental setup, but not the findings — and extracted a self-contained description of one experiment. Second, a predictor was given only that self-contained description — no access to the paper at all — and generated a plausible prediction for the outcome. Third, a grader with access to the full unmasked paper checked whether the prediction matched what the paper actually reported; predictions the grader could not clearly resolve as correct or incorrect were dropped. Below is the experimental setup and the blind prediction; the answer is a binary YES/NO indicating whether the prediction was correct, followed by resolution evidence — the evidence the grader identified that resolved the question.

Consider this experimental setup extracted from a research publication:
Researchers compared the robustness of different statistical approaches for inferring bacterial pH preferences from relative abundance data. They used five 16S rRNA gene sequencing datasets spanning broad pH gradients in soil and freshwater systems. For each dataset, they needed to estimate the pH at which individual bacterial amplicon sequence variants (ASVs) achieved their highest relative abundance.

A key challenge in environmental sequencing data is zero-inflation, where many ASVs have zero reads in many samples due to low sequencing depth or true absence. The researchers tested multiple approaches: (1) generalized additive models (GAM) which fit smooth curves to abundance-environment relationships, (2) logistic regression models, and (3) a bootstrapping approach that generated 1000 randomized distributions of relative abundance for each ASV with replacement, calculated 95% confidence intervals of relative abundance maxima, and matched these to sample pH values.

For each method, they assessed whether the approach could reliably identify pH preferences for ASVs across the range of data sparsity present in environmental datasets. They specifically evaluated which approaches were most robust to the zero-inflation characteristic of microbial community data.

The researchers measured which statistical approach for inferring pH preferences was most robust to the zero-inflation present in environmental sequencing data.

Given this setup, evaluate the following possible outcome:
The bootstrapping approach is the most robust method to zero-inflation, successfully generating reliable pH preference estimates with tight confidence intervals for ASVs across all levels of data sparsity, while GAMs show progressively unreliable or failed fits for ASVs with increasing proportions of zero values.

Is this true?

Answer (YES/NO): YES